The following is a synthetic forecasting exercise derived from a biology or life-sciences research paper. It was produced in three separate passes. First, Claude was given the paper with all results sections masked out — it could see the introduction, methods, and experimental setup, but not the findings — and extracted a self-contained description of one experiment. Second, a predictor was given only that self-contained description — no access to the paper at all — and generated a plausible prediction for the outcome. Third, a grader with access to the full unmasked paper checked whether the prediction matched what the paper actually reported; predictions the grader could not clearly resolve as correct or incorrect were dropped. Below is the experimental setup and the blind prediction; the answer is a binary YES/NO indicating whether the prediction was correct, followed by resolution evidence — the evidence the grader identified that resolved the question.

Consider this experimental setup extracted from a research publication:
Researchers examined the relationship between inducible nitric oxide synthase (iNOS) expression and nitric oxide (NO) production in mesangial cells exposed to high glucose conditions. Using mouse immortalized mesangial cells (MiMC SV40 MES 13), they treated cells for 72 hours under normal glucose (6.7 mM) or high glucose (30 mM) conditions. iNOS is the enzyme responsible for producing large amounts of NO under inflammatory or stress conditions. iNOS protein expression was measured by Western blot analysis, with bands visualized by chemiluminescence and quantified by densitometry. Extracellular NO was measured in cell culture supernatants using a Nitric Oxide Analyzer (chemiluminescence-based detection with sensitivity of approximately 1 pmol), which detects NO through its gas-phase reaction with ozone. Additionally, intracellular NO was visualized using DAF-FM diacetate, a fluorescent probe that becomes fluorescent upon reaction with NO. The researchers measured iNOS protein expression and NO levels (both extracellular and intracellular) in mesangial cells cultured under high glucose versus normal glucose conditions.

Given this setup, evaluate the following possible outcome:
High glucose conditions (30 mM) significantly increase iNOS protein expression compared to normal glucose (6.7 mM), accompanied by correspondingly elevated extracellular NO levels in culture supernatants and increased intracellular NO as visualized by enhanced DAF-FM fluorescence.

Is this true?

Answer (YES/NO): YES